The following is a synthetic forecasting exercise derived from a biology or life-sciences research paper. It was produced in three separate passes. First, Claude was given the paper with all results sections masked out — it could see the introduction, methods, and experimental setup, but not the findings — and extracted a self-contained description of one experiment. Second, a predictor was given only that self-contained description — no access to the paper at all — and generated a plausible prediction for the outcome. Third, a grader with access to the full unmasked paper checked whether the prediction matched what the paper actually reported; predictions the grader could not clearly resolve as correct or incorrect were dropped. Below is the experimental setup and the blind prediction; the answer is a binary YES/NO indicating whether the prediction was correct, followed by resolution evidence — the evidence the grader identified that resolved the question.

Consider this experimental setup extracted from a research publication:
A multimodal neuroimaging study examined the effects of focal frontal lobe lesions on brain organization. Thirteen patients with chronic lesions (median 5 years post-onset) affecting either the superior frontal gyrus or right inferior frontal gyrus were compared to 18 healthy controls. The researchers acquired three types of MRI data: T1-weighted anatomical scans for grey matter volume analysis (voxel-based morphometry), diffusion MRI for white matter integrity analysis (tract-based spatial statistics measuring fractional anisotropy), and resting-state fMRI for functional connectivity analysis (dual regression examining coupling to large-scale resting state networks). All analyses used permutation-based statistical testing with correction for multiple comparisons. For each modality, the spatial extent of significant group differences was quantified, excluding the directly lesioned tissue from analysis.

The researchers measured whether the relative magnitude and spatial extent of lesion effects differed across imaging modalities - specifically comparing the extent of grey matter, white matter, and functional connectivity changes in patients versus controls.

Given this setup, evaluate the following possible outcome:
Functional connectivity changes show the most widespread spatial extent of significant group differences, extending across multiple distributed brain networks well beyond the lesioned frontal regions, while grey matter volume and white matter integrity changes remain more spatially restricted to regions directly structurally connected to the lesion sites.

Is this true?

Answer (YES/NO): NO